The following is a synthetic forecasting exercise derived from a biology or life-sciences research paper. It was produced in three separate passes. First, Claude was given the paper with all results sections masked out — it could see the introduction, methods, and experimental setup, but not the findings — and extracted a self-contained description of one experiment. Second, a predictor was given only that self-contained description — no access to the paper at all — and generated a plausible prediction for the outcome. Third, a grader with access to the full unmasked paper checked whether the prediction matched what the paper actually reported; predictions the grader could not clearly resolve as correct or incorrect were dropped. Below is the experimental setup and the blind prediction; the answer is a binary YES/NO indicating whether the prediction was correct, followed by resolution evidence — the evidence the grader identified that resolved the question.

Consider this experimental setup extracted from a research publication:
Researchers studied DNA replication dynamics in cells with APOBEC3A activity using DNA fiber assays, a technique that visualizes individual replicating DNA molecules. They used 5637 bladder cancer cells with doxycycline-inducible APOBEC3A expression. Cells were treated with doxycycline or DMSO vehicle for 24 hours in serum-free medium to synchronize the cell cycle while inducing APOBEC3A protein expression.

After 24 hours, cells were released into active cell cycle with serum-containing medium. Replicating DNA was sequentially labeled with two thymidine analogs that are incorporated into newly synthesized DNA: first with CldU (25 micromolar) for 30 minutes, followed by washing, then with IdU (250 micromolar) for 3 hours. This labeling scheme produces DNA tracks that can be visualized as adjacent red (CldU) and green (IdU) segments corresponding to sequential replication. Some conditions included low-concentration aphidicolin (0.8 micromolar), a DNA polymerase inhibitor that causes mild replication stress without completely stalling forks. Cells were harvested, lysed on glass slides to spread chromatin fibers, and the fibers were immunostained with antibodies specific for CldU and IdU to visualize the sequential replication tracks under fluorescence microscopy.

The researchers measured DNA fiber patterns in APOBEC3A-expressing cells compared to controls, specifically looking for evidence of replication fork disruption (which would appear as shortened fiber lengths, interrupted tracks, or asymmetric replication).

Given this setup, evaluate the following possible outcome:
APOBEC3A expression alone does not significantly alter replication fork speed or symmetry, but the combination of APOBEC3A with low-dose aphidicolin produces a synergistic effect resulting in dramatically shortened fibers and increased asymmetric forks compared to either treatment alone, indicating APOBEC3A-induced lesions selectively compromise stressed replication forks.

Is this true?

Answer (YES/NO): NO